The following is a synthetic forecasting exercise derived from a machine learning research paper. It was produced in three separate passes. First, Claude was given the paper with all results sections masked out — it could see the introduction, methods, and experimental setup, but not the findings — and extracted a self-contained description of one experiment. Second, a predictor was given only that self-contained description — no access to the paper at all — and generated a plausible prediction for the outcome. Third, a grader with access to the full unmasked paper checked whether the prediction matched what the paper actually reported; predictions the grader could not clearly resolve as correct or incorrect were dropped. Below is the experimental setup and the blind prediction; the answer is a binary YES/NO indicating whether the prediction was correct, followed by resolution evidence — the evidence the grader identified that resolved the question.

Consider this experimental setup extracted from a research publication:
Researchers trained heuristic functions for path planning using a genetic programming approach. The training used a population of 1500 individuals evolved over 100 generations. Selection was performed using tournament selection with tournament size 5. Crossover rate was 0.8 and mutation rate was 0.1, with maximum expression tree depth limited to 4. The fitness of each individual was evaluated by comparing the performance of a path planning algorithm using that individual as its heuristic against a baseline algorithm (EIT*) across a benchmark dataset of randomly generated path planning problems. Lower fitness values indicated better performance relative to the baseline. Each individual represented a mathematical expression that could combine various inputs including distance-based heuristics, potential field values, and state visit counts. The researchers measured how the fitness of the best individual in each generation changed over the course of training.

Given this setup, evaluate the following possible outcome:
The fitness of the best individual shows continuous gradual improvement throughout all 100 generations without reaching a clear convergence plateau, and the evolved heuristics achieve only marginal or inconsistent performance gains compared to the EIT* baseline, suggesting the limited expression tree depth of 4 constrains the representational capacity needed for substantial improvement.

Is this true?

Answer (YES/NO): NO